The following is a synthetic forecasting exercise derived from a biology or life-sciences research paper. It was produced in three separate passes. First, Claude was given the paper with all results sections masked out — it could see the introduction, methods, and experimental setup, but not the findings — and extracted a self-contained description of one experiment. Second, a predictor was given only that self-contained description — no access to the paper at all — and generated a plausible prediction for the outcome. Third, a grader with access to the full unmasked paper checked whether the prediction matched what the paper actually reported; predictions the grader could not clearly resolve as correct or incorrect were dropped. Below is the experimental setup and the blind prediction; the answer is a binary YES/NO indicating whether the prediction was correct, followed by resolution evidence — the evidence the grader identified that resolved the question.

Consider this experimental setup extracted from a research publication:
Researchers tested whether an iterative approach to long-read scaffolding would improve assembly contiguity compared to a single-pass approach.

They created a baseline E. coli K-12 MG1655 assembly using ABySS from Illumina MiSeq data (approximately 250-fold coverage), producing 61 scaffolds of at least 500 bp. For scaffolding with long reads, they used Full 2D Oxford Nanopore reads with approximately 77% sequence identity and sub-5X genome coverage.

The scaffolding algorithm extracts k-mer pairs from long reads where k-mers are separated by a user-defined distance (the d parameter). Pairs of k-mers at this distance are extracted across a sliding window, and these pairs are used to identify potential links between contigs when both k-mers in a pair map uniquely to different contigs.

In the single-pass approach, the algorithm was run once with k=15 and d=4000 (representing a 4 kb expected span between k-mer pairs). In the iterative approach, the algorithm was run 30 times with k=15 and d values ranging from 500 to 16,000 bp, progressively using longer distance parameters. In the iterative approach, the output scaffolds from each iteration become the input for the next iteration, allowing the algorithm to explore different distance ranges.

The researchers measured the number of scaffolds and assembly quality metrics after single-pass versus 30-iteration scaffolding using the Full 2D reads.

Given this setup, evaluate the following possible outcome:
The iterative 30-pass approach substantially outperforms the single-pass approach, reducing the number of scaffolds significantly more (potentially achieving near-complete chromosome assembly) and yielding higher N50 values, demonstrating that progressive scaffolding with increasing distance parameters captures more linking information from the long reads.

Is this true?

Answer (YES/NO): NO